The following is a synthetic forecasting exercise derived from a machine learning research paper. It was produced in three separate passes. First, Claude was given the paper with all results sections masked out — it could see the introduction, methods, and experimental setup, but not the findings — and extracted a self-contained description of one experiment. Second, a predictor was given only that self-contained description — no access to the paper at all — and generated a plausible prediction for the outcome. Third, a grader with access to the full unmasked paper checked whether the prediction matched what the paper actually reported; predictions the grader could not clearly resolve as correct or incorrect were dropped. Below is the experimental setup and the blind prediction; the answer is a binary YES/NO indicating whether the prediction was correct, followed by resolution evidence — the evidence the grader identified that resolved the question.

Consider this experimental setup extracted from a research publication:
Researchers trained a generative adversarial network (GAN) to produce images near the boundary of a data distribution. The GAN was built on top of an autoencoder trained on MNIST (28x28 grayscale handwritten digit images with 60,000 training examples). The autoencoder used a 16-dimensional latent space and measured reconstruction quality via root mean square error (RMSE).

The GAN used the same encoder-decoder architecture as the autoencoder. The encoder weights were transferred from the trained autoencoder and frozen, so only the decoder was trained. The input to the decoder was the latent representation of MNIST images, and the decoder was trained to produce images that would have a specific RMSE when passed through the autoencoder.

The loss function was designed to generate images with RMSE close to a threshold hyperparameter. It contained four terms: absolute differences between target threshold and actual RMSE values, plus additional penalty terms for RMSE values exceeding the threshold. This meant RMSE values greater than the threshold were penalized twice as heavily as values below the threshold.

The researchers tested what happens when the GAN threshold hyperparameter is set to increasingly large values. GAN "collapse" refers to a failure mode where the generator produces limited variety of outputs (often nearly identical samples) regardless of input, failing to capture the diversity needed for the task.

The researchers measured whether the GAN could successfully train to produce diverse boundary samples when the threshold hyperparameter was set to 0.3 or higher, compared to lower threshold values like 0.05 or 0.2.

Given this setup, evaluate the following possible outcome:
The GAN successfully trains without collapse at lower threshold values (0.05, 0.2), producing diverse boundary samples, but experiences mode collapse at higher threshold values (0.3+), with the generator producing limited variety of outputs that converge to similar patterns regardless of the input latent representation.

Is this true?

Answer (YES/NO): YES